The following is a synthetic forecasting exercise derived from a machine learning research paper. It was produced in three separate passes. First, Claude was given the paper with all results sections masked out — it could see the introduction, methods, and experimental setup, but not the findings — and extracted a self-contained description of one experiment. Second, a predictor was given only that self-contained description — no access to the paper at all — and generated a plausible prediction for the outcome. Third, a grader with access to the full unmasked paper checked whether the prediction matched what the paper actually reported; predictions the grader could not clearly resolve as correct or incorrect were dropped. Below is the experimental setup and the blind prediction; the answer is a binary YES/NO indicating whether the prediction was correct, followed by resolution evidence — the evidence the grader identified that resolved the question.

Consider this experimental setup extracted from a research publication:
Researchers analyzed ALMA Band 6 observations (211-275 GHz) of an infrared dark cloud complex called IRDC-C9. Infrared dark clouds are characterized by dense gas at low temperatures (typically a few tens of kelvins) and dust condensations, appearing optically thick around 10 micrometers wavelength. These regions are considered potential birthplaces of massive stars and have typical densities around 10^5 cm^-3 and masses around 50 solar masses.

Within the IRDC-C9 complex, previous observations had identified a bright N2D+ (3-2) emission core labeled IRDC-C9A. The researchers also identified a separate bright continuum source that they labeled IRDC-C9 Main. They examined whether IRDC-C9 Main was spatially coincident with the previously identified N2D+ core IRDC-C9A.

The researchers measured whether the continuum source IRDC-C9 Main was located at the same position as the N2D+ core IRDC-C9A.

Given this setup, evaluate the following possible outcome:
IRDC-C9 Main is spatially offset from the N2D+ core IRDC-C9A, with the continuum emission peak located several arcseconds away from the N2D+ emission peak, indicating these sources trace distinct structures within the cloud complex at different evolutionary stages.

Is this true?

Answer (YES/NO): YES